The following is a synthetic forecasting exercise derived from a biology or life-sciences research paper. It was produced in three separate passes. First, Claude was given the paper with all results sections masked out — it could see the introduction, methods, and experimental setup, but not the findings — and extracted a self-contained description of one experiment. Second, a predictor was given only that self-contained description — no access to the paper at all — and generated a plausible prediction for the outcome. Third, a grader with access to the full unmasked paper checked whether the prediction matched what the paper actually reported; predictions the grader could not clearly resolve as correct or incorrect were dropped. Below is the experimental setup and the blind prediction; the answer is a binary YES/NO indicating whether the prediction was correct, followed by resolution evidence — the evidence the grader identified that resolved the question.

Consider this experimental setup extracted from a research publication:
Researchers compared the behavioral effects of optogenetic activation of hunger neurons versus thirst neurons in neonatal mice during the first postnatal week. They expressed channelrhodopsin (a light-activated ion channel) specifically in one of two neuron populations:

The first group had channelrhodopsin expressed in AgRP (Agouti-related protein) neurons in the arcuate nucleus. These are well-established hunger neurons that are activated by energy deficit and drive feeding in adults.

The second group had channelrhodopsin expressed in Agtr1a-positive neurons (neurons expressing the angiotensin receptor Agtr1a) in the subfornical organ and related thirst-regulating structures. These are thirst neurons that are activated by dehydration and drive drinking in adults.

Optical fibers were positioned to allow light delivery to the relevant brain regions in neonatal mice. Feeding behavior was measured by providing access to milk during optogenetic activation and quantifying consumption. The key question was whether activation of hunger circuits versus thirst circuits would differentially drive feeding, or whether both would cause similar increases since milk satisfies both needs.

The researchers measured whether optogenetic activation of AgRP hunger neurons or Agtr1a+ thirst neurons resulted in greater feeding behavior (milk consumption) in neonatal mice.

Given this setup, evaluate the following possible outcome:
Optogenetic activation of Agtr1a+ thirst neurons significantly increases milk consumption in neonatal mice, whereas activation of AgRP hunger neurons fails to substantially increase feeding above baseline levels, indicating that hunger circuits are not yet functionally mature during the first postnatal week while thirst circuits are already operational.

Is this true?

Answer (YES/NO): NO